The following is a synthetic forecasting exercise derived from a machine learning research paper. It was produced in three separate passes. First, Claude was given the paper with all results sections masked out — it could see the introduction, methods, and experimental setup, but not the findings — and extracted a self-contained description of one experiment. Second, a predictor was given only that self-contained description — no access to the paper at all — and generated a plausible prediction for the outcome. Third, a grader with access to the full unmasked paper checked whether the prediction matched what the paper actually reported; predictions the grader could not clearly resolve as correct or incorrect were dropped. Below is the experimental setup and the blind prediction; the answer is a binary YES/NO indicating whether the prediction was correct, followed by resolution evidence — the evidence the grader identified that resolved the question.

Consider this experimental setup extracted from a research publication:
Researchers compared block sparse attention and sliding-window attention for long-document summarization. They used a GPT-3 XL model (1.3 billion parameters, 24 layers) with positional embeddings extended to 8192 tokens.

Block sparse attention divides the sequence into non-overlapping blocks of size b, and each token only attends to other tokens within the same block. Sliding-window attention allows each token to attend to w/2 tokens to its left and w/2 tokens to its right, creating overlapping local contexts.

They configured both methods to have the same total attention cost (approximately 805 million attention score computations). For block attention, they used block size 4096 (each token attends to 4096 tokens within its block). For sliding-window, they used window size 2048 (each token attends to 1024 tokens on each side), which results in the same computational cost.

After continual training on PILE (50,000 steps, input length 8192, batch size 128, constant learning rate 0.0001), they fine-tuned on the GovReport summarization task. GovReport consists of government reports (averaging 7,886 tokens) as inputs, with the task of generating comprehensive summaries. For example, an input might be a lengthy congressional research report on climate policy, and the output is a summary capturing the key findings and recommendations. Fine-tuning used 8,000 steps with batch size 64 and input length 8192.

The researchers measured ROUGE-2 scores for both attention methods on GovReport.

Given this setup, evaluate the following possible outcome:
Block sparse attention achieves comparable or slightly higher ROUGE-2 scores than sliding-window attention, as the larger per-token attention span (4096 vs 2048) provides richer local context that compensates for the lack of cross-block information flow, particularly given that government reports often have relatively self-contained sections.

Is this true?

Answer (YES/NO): YES